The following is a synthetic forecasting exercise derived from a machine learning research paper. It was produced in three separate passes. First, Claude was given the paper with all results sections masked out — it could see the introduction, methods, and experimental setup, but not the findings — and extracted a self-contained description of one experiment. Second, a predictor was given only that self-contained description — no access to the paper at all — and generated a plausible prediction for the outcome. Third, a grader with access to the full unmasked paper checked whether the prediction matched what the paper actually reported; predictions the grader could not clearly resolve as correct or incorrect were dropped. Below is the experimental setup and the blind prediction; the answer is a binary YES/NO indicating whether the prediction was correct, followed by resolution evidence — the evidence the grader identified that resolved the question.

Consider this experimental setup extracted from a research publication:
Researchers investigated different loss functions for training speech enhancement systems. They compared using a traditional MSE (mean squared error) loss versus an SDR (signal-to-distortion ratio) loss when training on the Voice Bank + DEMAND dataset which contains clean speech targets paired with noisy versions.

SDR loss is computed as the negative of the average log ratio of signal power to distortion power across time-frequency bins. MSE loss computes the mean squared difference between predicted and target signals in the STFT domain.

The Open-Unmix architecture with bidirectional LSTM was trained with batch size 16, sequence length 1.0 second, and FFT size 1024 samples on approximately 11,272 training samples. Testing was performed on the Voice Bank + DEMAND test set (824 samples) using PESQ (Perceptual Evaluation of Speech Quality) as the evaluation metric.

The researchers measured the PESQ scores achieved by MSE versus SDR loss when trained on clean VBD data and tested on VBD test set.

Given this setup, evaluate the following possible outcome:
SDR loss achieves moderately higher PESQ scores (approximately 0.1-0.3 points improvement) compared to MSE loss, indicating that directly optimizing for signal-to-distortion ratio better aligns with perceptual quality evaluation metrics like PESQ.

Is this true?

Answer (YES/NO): YES